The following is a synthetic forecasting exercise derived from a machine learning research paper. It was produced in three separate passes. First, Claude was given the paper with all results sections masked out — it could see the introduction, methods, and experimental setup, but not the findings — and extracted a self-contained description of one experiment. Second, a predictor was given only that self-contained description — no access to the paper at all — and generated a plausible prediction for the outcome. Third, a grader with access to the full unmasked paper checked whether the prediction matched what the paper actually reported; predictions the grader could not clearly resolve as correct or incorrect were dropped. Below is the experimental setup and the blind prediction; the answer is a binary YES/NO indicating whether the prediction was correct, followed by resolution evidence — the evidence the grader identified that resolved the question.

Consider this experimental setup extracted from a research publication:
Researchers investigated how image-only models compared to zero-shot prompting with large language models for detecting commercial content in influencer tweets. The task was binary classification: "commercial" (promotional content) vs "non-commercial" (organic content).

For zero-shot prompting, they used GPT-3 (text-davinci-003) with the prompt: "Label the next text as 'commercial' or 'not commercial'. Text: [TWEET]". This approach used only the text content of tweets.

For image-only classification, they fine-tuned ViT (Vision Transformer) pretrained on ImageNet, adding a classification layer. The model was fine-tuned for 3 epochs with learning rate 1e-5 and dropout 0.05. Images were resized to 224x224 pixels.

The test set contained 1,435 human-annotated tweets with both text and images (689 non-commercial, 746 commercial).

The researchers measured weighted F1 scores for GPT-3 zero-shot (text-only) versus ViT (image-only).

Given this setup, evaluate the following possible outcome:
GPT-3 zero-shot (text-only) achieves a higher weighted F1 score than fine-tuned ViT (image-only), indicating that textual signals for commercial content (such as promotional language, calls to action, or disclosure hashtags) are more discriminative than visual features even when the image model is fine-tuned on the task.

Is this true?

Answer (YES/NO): YES